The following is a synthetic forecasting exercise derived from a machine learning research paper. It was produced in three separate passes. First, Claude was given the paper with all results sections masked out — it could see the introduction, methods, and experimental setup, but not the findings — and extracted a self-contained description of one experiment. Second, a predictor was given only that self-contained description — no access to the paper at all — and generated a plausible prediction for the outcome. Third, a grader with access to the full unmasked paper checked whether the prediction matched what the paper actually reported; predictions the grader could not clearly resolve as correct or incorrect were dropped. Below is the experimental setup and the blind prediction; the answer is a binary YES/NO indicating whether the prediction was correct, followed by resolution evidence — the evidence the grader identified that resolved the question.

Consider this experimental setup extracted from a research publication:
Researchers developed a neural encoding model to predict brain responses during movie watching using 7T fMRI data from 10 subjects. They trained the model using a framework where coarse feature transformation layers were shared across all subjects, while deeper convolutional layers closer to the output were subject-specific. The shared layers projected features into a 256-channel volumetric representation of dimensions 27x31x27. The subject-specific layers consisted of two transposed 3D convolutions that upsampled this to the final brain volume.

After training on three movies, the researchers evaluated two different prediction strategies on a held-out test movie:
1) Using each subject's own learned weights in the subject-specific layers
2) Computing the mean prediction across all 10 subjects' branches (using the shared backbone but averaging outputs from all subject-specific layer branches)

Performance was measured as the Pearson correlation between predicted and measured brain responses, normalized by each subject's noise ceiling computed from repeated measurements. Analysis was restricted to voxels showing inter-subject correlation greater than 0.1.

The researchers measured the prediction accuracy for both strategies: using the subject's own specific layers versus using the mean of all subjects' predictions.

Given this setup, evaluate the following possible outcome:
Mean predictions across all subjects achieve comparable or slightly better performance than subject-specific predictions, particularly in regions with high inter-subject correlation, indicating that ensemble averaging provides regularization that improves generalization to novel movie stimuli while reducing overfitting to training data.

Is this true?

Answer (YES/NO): NO